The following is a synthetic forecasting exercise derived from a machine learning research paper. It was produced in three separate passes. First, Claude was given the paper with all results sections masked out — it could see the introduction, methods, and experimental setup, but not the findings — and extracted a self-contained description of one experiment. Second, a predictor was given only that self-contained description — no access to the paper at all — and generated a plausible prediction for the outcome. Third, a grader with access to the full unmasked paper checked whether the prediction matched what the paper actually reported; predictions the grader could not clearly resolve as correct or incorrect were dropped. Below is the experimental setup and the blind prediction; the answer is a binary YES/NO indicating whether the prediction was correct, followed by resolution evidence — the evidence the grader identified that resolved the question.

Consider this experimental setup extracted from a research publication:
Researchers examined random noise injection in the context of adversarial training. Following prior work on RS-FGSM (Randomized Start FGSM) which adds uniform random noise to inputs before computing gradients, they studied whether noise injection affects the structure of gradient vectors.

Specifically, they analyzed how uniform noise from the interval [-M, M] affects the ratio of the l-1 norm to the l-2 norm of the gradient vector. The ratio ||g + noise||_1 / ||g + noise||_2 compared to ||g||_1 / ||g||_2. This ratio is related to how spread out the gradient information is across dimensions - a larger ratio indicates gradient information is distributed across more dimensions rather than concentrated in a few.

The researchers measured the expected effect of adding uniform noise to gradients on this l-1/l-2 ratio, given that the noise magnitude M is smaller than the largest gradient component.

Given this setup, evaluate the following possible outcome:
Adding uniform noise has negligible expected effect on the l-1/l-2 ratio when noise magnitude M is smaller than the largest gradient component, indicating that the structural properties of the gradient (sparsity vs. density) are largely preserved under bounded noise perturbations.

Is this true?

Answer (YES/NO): NO